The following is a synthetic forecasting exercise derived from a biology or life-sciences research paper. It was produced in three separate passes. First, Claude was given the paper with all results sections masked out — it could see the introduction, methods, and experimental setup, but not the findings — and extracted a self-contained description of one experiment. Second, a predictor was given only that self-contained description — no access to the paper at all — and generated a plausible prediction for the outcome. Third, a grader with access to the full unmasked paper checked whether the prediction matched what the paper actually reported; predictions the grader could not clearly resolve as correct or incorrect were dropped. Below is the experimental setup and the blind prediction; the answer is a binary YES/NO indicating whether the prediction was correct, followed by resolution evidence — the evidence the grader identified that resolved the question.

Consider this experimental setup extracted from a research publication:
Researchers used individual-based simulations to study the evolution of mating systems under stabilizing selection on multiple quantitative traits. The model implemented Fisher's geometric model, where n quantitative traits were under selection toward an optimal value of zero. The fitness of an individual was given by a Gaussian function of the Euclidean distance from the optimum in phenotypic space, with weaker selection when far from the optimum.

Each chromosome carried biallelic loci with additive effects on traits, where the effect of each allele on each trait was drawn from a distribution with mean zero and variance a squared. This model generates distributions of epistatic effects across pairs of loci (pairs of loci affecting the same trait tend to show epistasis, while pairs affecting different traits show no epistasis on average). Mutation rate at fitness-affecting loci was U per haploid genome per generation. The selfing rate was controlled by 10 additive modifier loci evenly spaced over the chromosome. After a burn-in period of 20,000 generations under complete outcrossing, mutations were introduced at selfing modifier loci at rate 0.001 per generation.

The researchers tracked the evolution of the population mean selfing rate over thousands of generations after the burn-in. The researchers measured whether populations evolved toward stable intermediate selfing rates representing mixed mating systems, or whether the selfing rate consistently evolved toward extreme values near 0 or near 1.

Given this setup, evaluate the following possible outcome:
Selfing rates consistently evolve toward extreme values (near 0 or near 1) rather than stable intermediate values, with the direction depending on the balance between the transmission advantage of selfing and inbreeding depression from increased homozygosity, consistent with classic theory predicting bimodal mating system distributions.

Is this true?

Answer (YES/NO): YES